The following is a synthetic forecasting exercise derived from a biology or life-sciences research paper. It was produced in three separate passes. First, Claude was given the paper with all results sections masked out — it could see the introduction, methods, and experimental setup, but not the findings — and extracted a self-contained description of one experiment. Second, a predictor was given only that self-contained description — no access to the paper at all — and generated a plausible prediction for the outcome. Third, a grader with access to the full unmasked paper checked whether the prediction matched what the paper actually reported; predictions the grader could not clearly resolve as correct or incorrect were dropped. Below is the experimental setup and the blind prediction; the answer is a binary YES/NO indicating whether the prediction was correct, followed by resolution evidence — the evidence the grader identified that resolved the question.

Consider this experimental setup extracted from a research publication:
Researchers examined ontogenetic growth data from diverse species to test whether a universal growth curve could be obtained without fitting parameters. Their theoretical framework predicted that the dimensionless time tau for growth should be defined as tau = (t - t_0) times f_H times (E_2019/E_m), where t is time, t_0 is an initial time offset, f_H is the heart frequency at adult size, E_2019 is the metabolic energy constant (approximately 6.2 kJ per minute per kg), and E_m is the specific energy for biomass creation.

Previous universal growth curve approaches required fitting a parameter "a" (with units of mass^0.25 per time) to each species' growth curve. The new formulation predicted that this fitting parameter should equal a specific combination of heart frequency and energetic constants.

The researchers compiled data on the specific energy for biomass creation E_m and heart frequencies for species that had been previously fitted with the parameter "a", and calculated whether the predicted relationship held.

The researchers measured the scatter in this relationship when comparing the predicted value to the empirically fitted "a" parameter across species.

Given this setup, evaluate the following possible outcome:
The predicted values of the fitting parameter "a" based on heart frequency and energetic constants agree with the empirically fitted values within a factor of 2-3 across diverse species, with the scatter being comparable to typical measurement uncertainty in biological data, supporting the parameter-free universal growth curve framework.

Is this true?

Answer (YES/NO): YES